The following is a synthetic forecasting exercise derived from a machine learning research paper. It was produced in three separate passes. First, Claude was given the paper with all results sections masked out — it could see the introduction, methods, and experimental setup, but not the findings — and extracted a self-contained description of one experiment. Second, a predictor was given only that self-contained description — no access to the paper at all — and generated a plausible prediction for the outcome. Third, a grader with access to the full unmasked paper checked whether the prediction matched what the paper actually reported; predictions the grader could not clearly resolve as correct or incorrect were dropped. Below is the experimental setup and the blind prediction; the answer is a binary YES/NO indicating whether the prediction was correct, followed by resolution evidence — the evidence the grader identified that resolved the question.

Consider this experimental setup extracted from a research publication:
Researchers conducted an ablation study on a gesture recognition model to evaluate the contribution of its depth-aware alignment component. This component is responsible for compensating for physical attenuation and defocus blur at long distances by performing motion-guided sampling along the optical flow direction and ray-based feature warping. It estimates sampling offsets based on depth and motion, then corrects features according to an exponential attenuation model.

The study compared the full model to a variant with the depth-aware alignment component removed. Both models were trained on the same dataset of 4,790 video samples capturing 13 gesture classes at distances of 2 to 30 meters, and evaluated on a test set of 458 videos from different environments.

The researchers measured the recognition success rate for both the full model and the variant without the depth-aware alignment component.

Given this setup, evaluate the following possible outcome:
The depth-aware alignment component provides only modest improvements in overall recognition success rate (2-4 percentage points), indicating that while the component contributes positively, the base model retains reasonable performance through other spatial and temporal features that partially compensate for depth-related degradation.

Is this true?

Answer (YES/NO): NO